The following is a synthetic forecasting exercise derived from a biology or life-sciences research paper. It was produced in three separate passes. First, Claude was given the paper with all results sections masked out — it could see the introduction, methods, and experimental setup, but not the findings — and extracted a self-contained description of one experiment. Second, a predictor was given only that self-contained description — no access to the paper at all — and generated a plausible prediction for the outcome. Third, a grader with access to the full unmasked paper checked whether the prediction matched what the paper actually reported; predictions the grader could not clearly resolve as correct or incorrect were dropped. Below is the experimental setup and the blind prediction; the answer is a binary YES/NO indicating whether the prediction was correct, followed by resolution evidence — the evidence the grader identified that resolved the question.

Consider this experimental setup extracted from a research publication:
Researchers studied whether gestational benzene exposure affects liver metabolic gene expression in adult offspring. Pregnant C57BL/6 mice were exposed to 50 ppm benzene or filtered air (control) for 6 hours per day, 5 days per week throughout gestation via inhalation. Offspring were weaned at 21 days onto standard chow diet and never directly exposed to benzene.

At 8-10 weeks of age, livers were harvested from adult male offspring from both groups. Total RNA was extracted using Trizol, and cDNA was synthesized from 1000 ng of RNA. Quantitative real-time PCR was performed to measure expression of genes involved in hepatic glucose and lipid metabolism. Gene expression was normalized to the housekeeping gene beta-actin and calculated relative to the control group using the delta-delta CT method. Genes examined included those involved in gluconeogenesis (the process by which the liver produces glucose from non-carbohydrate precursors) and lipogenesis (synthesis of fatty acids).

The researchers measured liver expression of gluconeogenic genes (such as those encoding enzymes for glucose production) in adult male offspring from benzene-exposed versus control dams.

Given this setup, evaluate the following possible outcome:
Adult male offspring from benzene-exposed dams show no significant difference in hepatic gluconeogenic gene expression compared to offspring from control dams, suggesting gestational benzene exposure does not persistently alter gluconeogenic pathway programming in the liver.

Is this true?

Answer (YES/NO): NO